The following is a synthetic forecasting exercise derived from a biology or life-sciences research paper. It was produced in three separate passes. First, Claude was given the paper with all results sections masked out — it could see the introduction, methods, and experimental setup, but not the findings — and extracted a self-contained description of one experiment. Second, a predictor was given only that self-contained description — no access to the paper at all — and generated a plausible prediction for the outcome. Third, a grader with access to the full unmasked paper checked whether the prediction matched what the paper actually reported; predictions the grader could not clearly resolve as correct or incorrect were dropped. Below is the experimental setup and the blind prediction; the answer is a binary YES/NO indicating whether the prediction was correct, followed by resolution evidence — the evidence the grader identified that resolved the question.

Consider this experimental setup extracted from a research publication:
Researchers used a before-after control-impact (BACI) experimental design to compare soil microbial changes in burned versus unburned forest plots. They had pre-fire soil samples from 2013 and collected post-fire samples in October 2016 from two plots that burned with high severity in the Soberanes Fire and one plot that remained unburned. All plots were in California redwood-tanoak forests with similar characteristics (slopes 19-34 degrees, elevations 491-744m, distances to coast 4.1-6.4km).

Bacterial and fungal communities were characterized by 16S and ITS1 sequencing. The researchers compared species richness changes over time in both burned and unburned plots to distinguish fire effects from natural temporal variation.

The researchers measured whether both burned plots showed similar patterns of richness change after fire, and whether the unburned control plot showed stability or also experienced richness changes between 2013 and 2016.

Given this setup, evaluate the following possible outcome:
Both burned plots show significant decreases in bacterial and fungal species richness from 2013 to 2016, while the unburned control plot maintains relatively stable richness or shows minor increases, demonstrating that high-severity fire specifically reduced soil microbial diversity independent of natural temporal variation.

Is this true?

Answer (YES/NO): YES